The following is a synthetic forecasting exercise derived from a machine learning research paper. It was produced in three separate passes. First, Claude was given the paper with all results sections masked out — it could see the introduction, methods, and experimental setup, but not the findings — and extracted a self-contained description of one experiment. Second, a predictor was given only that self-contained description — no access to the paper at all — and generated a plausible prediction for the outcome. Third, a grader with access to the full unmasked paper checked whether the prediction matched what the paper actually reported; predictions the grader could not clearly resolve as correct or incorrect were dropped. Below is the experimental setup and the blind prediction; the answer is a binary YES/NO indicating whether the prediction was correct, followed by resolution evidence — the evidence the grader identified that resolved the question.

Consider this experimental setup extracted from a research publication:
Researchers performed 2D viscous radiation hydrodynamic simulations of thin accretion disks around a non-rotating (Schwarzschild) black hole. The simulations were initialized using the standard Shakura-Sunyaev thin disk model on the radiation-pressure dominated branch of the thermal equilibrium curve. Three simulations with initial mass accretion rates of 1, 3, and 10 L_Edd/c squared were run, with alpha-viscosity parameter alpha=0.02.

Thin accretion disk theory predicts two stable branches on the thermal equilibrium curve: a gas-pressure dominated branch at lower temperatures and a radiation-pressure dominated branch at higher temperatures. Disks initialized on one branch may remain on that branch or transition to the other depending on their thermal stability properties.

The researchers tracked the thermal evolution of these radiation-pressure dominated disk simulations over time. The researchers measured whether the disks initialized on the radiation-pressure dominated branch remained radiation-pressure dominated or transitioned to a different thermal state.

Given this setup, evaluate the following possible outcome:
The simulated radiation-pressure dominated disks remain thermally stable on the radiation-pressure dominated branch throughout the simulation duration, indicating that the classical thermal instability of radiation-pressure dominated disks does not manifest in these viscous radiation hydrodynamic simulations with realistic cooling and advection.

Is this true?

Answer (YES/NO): NO